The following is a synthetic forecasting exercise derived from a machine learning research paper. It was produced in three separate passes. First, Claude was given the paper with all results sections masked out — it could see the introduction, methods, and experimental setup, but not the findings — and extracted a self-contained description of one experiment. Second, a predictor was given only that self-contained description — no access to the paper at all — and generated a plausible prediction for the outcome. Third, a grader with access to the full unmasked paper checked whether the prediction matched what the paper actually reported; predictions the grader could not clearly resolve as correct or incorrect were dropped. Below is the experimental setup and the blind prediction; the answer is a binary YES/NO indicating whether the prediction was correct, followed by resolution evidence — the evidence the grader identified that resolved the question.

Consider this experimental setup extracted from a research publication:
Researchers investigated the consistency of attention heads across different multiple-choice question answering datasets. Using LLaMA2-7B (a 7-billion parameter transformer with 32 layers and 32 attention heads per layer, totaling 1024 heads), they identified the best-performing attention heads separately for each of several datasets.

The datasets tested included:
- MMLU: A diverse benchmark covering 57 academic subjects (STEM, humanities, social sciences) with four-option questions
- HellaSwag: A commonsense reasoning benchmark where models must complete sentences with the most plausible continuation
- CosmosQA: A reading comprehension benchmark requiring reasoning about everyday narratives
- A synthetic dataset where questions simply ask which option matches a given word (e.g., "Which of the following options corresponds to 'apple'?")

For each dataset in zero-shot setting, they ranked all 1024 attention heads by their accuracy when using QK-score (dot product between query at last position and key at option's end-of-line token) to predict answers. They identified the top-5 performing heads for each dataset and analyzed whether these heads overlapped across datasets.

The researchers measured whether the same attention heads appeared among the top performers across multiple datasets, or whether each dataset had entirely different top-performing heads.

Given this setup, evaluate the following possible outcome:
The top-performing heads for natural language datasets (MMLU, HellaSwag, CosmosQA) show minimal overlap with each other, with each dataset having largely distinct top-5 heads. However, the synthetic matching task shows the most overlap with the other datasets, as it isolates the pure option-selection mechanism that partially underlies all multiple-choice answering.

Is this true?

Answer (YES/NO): NO